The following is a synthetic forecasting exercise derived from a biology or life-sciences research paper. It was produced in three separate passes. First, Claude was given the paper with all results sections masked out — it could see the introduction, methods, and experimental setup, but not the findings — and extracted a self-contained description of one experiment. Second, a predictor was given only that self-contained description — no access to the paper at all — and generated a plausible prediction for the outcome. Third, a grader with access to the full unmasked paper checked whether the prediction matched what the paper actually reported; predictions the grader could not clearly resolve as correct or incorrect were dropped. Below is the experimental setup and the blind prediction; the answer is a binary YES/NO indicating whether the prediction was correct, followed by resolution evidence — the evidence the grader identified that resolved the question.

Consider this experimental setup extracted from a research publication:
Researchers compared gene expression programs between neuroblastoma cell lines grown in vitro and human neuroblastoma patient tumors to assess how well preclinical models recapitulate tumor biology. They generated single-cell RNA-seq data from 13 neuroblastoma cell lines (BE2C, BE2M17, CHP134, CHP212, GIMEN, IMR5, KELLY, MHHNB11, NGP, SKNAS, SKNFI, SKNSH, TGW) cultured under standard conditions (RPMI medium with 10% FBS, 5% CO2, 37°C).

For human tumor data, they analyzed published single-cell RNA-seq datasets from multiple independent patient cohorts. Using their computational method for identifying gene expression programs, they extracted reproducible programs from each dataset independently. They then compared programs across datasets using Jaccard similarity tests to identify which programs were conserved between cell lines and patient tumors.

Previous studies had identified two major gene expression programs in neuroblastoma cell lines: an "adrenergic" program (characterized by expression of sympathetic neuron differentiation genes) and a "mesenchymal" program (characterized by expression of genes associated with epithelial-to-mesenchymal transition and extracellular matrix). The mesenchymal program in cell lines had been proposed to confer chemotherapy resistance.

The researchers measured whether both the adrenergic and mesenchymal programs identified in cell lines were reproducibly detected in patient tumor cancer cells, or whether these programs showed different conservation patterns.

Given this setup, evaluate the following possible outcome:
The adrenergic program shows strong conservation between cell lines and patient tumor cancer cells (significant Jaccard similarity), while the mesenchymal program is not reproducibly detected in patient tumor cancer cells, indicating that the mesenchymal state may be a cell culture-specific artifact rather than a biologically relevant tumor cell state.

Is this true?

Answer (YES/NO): NO